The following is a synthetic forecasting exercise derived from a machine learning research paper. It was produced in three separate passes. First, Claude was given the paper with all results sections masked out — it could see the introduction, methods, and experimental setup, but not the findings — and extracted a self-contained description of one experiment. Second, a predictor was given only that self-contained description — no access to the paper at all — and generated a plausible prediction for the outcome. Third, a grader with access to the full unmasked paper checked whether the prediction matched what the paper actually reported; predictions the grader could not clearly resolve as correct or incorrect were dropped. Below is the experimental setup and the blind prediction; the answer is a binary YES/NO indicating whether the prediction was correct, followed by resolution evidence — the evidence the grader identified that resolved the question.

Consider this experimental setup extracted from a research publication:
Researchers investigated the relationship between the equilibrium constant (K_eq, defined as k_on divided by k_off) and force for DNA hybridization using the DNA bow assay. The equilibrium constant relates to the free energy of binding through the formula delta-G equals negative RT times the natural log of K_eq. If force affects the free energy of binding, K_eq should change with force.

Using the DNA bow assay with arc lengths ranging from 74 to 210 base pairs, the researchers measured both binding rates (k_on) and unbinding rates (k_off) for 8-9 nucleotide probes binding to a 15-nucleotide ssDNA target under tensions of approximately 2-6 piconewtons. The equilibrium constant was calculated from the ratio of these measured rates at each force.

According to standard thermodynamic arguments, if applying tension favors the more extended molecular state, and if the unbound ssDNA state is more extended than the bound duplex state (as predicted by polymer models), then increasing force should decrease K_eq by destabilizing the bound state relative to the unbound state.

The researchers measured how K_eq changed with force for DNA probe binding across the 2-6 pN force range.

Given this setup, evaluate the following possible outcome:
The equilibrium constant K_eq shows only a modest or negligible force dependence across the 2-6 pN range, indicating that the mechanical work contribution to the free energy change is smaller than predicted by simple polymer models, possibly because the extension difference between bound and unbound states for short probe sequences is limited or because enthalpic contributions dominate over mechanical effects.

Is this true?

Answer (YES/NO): YES